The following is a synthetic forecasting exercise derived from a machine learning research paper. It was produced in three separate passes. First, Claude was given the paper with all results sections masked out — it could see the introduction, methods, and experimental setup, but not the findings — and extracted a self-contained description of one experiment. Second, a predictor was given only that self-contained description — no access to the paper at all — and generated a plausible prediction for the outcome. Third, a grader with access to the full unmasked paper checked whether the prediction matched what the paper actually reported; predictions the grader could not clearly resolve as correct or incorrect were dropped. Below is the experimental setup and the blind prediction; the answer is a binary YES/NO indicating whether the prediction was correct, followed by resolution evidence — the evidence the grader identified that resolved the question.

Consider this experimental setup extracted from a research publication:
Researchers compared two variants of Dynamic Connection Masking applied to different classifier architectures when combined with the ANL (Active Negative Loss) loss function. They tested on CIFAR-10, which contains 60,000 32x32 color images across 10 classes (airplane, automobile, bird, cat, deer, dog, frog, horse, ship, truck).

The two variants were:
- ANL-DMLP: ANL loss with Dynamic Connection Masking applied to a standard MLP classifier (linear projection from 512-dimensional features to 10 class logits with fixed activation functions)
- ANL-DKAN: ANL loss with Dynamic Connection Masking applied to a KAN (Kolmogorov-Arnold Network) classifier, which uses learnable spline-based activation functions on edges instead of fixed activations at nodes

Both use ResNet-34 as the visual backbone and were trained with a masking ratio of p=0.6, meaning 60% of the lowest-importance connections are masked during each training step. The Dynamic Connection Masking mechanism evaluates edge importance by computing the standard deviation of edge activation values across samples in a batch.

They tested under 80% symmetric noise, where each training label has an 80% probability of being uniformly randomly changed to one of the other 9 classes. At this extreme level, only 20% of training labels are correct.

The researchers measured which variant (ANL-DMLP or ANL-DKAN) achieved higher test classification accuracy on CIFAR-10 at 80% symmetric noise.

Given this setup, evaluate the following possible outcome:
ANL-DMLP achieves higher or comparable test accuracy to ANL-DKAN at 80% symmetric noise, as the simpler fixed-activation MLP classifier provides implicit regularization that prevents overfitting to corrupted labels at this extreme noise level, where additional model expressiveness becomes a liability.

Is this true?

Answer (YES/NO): NO